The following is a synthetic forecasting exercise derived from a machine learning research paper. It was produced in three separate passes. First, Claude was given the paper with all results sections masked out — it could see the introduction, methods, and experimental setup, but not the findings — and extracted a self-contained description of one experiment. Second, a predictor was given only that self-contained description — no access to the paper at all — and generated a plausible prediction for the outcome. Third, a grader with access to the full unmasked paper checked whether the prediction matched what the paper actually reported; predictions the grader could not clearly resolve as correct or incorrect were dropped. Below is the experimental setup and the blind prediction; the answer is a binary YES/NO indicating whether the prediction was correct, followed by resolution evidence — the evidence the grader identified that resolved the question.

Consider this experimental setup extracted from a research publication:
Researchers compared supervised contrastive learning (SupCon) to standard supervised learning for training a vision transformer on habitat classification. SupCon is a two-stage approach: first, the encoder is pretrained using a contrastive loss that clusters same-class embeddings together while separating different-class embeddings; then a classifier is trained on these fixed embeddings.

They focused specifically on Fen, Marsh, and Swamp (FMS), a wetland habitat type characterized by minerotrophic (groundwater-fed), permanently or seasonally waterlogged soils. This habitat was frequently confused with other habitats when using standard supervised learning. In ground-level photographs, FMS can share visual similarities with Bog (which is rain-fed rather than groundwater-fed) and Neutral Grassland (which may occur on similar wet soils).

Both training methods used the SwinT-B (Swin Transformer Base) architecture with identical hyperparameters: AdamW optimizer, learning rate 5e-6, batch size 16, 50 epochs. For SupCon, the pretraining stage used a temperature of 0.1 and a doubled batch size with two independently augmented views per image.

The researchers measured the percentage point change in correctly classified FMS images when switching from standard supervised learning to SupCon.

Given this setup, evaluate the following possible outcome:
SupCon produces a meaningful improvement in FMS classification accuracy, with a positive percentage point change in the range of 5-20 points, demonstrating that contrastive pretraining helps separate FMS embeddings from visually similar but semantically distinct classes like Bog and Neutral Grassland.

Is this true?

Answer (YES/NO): YES